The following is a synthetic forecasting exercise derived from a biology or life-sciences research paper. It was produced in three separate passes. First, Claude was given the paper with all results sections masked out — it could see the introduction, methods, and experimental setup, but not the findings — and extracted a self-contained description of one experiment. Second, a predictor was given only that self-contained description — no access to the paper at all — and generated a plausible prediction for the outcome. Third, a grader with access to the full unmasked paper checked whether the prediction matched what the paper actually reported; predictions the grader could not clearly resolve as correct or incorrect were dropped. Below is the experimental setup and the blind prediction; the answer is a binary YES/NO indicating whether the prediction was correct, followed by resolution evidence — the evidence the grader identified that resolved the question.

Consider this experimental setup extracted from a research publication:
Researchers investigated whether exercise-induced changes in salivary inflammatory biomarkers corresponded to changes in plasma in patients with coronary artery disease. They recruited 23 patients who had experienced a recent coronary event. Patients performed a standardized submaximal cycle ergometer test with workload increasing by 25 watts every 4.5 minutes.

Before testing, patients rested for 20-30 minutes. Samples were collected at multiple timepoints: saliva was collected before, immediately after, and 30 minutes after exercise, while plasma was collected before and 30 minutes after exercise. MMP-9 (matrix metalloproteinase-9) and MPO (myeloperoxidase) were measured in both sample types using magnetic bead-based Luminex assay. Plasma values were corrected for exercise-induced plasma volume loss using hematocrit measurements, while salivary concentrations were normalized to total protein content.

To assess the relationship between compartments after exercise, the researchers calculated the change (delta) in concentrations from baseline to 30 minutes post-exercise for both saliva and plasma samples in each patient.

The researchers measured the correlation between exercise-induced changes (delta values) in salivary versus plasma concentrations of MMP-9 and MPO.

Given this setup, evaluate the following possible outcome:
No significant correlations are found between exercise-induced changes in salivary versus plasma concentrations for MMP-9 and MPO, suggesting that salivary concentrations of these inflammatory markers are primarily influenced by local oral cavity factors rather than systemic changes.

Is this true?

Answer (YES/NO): YES